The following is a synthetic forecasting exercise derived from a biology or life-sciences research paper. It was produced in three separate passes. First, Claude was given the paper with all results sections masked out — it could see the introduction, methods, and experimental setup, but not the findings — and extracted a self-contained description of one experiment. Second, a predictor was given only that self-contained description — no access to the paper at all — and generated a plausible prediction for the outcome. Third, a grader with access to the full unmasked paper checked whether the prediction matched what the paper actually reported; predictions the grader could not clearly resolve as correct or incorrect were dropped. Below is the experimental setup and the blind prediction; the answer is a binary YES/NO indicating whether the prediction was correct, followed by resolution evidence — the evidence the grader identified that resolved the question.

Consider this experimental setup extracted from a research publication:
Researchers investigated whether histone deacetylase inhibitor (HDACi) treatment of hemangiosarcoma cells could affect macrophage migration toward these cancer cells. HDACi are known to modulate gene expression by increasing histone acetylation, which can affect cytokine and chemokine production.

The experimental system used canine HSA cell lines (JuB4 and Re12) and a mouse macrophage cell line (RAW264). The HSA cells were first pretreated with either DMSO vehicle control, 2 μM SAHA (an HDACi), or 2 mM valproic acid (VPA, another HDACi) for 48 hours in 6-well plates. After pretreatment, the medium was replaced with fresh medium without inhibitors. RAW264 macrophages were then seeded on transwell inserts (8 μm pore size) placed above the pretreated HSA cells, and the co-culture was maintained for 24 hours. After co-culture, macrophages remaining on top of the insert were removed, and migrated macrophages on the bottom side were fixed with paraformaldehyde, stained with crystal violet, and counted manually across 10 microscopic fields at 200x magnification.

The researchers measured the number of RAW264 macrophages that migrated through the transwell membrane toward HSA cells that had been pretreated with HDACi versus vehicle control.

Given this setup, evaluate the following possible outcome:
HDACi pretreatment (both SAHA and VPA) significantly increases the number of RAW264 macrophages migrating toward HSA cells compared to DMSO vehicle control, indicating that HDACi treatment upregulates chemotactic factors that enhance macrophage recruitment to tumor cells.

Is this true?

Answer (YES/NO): NO